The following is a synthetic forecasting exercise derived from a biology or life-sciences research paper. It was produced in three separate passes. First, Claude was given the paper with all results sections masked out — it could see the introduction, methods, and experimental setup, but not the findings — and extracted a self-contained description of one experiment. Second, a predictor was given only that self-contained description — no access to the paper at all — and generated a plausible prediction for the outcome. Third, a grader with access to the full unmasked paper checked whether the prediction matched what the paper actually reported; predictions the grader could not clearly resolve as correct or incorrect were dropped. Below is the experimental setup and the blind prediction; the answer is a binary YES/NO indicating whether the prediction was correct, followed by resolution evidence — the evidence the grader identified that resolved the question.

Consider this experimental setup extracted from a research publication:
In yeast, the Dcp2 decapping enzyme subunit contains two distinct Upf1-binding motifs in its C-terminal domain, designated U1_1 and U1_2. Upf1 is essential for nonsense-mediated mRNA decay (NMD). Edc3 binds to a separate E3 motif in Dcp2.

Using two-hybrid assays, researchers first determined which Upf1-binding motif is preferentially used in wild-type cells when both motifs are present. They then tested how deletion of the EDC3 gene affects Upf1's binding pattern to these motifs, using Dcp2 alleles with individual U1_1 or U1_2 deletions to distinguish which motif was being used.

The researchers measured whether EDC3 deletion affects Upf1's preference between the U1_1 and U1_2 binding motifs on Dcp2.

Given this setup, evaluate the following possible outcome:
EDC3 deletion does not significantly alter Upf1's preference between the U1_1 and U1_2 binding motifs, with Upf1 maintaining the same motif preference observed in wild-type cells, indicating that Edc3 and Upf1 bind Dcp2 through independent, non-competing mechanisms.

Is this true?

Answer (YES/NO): NO